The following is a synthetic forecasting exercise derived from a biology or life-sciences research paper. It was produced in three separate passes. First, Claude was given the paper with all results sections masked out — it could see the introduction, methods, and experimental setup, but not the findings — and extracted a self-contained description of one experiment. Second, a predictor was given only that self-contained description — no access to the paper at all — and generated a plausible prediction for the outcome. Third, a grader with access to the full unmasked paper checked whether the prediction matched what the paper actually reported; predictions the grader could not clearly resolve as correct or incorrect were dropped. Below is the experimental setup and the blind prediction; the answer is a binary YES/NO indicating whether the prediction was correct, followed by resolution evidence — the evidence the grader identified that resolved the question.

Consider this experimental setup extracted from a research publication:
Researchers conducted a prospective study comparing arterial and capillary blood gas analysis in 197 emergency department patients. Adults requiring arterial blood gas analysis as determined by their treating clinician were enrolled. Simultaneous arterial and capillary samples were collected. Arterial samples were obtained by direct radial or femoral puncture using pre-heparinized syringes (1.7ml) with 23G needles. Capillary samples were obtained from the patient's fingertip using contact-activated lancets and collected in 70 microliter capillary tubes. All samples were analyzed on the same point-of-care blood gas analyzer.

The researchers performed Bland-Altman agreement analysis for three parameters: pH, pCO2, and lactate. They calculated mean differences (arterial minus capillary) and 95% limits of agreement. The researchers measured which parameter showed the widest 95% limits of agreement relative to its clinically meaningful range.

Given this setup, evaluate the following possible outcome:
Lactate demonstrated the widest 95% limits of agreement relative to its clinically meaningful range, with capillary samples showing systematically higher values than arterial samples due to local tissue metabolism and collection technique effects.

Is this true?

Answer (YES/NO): YES